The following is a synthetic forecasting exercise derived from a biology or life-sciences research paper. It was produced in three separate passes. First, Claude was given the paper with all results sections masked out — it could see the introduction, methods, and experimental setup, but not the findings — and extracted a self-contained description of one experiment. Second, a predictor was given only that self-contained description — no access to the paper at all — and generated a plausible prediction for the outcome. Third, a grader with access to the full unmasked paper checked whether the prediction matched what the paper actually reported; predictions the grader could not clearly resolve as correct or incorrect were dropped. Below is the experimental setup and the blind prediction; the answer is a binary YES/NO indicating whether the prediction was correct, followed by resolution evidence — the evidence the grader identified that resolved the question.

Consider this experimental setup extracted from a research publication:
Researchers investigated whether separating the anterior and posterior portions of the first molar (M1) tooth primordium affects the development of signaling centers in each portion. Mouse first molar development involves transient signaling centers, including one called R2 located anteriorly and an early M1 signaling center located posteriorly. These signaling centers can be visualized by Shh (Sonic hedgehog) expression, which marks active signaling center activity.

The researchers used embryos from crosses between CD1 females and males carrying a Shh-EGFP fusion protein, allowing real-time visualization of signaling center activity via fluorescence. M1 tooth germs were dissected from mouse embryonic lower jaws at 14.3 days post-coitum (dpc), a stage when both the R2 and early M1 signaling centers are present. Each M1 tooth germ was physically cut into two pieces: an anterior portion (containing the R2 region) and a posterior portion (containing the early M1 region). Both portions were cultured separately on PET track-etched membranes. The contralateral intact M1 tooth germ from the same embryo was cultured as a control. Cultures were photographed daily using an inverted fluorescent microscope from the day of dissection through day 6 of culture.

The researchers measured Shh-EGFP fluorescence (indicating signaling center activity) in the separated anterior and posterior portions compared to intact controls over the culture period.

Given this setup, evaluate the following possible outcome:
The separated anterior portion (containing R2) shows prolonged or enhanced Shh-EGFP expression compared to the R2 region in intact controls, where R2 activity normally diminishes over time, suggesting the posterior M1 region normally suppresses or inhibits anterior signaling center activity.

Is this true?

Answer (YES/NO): YES